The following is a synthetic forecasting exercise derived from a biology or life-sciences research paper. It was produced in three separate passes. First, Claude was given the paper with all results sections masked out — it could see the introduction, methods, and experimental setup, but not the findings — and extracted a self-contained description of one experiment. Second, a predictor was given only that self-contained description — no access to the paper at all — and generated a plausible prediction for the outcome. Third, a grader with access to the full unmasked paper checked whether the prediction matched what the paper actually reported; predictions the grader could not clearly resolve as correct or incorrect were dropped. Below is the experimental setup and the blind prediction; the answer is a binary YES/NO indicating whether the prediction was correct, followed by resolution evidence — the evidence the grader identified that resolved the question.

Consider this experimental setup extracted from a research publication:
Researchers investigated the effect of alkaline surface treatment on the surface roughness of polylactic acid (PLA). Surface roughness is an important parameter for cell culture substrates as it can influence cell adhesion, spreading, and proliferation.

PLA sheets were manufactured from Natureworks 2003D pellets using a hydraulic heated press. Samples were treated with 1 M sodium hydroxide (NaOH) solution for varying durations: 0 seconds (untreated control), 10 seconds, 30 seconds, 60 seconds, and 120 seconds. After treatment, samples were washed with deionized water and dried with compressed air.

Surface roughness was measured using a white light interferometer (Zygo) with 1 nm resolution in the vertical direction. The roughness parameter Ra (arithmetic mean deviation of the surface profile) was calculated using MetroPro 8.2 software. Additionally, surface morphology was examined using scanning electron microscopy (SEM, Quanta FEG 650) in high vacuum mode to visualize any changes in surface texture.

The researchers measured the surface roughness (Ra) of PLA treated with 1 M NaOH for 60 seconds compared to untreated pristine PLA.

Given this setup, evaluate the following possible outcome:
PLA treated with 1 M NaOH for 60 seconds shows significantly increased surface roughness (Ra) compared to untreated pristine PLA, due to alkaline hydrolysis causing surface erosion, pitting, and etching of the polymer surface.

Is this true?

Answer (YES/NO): YES